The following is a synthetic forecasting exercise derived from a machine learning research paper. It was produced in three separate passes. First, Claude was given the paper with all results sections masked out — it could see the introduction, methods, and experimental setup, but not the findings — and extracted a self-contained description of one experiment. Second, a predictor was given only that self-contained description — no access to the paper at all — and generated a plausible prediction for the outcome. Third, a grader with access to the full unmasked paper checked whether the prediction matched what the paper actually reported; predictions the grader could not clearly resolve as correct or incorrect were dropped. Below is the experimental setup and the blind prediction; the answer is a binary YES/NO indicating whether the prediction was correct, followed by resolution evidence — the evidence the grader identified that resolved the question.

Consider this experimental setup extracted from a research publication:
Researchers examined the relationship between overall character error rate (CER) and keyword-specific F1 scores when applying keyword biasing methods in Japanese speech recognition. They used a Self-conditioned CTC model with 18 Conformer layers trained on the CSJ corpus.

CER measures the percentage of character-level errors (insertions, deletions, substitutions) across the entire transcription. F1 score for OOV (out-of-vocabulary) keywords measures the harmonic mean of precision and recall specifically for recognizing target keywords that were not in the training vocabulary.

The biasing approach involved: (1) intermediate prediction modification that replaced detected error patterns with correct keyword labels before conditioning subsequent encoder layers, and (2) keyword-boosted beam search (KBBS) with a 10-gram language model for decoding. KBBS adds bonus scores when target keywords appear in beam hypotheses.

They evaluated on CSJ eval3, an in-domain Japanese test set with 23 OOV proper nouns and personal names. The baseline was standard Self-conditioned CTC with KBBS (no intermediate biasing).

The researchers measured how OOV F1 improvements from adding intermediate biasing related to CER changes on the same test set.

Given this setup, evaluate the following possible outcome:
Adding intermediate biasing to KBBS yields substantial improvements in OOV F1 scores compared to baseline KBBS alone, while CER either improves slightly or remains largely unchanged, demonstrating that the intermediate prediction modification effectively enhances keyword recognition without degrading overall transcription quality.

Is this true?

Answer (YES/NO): YES